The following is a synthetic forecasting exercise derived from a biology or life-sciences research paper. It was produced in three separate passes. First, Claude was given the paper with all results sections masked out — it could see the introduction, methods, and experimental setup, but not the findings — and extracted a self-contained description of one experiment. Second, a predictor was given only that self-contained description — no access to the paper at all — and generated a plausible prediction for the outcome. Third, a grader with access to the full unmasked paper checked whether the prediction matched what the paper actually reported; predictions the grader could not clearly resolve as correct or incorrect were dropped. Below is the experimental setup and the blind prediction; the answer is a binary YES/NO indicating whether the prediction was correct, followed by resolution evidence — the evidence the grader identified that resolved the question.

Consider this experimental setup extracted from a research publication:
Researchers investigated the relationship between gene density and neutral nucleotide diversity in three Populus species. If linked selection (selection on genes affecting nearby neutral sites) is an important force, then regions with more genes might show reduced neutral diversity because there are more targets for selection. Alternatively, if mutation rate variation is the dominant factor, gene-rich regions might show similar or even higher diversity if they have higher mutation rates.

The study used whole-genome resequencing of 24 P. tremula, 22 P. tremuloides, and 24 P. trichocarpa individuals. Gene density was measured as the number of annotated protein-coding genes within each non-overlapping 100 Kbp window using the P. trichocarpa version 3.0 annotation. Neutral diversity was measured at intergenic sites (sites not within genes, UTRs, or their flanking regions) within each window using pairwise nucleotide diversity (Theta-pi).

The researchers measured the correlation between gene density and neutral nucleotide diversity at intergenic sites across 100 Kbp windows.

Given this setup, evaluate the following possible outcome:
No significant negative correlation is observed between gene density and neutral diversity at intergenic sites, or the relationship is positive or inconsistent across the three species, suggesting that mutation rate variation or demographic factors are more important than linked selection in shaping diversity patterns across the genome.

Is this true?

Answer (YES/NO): NO